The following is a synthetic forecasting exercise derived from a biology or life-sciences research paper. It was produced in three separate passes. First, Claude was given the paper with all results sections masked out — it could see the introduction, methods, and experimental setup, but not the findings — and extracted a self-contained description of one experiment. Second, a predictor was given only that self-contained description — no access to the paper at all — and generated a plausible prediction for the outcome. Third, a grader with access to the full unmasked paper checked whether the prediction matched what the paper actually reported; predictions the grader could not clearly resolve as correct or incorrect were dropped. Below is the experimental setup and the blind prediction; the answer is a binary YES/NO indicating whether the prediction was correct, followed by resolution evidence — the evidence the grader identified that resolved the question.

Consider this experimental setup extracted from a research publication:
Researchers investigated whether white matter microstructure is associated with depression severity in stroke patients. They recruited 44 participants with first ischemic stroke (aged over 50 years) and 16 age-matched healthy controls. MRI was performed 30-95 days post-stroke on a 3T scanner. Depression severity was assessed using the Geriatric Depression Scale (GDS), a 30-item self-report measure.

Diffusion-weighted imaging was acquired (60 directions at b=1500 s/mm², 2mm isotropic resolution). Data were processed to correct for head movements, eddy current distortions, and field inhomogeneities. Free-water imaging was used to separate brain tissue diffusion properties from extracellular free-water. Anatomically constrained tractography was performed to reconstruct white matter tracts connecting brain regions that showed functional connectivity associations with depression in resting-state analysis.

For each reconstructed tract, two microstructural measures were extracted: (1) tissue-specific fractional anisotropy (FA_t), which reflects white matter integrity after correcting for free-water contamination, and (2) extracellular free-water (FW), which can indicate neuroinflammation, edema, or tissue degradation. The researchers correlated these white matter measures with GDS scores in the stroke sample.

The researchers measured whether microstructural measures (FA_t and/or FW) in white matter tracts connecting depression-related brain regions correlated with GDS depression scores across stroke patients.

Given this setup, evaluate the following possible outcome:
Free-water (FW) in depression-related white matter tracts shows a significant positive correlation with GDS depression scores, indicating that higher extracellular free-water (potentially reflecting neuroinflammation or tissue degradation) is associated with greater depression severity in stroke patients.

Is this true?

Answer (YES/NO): YES